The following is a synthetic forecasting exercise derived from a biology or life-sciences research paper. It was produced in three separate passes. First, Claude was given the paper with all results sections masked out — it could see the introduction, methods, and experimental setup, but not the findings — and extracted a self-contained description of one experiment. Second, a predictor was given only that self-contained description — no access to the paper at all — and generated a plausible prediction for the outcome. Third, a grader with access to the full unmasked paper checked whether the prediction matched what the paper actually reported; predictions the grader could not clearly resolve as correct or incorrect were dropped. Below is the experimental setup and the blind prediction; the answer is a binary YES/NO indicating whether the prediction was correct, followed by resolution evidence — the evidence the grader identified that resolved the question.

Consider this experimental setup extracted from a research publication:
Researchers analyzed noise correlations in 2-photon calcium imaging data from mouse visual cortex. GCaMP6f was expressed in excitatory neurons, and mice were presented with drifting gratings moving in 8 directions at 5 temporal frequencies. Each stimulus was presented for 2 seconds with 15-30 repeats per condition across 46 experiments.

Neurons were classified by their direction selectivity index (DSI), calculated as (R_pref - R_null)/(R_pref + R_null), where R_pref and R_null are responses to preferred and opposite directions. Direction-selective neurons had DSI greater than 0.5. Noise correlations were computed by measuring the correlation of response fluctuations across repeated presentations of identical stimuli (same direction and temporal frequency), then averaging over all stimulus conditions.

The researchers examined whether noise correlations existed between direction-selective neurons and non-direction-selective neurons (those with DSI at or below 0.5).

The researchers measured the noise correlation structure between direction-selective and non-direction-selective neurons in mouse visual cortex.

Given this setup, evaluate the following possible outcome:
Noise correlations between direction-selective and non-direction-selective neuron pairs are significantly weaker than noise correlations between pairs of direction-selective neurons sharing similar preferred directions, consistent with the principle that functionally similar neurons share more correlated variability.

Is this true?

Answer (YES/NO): NO